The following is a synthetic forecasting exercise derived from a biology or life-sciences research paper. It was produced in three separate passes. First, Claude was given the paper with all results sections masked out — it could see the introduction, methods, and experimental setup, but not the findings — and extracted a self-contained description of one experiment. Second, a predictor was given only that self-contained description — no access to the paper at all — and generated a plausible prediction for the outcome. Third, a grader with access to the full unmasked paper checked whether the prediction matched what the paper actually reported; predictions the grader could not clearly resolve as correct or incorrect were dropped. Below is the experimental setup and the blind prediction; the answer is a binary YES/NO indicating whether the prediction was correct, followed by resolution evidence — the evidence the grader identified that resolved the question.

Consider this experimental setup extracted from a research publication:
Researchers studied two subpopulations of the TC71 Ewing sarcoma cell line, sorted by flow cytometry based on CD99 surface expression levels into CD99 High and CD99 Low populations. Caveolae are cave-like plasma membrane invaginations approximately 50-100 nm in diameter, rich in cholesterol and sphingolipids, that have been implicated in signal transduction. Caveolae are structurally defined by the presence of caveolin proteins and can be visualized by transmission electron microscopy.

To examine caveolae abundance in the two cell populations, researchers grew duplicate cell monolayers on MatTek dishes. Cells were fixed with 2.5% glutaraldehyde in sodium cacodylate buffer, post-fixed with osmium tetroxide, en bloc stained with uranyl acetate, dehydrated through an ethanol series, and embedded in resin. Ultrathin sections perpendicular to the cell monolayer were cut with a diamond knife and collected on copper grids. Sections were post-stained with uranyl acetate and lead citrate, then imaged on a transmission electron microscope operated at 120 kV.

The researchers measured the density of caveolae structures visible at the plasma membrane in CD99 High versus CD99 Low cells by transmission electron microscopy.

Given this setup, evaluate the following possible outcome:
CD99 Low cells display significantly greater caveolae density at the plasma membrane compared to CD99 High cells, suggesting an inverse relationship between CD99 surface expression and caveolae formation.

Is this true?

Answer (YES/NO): NO